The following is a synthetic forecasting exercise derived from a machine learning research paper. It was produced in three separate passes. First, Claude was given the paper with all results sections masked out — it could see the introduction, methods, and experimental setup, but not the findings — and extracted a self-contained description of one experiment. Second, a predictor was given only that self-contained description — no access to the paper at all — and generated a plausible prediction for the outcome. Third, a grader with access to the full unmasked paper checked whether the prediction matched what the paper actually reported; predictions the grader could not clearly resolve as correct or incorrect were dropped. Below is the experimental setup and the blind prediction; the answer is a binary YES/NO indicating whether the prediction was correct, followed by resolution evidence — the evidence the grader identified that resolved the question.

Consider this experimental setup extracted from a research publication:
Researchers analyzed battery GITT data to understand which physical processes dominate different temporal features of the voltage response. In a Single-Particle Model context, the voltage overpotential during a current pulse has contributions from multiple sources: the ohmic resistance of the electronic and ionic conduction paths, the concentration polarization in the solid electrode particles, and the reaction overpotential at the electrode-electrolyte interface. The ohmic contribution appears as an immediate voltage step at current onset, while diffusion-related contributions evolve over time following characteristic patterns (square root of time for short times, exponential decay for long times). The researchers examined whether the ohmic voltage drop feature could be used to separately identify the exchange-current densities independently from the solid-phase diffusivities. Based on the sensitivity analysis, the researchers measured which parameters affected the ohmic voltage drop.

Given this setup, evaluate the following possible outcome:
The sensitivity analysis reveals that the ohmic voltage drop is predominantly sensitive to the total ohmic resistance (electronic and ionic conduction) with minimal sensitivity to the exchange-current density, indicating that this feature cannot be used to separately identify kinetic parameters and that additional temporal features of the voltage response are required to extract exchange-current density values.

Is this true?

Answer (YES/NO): NO